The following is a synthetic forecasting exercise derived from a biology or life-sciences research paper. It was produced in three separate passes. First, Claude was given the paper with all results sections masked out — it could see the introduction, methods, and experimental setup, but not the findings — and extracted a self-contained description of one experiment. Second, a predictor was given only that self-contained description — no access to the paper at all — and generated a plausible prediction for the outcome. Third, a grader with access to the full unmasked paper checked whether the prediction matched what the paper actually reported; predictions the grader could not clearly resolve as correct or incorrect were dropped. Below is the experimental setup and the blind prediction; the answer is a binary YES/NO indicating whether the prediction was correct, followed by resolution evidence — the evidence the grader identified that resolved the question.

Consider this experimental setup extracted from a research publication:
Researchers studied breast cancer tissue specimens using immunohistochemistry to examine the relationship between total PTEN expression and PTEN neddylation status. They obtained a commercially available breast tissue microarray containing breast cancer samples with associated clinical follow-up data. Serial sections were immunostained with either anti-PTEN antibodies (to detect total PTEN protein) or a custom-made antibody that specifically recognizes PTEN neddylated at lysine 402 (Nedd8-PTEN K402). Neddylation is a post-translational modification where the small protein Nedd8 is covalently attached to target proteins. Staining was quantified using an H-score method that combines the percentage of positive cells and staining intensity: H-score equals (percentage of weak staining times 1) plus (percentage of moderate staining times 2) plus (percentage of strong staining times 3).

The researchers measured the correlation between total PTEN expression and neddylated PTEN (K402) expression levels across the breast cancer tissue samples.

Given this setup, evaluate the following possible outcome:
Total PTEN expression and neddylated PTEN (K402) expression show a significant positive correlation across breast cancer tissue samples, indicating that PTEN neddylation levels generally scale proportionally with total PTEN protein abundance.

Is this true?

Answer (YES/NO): NO